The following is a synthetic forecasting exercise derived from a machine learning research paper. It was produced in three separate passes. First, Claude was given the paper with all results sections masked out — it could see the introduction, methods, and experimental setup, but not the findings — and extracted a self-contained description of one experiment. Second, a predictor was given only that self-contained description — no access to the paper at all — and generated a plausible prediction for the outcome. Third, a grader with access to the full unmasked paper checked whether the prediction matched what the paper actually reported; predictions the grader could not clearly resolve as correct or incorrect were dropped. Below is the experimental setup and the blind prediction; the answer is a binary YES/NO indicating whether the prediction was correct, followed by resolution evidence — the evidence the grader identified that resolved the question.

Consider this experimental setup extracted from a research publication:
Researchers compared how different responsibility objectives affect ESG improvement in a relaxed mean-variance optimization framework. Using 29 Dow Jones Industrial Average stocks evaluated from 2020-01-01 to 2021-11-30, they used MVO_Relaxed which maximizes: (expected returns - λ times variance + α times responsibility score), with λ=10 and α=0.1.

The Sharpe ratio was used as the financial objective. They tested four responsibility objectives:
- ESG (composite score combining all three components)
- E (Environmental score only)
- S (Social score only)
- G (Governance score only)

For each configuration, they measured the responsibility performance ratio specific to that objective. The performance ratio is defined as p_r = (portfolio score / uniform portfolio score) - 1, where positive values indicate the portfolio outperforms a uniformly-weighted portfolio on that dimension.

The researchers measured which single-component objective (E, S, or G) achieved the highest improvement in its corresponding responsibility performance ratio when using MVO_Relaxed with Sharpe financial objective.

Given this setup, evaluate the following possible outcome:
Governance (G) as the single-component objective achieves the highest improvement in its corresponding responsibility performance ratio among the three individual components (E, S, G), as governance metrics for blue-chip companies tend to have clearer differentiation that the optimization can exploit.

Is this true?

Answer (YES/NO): NO